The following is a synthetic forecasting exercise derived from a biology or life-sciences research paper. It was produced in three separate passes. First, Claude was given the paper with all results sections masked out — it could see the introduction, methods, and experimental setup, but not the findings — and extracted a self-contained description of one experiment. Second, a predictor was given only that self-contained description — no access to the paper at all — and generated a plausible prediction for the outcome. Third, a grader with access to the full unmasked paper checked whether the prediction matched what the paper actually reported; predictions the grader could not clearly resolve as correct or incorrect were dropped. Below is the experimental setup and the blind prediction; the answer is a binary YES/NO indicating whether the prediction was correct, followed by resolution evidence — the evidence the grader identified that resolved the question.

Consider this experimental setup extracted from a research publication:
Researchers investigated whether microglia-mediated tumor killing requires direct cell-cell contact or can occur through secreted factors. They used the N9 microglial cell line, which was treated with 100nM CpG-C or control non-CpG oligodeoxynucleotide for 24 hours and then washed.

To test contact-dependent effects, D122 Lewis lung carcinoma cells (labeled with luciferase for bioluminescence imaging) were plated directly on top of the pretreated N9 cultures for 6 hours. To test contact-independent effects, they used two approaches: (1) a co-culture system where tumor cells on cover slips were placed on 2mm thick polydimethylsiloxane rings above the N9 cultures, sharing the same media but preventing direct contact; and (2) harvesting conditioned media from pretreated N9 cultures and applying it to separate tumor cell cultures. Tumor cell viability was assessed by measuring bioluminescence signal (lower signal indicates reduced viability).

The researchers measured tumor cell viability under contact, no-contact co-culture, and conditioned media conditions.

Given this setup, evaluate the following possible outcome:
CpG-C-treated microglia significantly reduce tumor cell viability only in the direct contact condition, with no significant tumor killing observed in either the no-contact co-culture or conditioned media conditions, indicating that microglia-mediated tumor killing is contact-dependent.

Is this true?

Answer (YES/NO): YES